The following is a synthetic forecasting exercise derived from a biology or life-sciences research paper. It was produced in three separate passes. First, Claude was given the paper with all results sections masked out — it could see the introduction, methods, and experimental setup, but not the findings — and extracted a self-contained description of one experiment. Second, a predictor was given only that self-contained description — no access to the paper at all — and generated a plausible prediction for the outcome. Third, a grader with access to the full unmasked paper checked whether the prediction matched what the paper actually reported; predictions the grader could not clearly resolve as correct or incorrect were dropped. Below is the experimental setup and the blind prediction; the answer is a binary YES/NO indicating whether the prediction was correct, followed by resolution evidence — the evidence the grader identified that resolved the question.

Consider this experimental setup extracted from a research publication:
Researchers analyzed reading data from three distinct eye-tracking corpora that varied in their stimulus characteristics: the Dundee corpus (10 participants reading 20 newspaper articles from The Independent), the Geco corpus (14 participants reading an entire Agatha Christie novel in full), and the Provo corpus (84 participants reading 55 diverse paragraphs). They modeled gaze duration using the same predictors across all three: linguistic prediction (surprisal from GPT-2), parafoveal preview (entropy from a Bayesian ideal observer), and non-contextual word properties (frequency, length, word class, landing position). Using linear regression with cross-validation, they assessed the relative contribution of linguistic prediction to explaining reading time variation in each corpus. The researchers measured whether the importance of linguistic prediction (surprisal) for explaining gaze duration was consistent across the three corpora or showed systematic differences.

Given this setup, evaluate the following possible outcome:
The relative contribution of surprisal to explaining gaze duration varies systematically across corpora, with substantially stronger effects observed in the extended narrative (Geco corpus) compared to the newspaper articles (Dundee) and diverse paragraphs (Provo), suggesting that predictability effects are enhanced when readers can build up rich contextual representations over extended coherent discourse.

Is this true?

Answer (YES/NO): NO